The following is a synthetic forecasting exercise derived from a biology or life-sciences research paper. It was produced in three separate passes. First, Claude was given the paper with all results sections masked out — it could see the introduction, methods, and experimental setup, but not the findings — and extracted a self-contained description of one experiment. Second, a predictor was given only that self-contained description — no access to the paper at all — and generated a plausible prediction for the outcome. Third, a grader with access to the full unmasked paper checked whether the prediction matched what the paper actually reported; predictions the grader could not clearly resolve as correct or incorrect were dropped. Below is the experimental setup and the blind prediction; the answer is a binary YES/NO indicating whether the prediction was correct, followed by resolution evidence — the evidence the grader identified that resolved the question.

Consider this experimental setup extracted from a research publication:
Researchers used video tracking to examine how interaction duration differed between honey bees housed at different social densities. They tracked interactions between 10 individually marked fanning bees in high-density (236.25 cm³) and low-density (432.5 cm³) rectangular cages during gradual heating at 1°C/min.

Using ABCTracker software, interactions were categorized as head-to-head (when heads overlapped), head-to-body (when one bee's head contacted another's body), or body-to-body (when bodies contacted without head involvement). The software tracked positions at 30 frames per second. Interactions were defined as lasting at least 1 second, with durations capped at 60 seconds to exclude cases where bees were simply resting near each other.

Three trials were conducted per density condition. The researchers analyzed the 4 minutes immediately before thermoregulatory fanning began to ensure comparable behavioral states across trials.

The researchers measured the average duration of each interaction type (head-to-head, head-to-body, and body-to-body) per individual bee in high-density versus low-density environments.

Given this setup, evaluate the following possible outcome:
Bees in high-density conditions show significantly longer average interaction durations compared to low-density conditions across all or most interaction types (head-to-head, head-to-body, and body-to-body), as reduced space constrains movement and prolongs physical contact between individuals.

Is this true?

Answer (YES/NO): NO